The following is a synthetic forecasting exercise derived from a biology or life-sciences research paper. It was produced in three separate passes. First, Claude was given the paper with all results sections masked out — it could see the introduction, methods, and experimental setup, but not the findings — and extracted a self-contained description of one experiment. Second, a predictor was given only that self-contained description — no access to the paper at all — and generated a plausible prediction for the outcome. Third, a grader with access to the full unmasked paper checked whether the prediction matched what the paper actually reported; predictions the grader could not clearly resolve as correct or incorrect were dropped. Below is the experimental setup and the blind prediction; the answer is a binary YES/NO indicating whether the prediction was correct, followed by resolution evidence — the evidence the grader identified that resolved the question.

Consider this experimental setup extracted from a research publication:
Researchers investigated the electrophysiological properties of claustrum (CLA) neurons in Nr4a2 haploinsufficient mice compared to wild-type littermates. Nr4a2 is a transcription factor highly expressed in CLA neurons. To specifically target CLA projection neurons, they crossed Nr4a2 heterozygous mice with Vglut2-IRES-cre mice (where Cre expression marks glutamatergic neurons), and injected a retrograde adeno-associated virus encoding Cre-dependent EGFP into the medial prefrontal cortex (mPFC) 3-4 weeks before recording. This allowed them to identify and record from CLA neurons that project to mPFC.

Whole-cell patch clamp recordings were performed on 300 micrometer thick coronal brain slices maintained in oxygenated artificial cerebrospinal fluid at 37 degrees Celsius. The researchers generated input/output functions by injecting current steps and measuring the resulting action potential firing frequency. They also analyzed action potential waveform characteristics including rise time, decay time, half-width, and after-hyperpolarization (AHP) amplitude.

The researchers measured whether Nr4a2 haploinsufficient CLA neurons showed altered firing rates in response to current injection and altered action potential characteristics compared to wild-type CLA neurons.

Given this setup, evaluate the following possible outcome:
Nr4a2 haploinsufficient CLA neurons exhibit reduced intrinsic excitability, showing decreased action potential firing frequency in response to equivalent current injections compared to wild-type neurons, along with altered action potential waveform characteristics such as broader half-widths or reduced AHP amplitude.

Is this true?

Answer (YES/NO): NO